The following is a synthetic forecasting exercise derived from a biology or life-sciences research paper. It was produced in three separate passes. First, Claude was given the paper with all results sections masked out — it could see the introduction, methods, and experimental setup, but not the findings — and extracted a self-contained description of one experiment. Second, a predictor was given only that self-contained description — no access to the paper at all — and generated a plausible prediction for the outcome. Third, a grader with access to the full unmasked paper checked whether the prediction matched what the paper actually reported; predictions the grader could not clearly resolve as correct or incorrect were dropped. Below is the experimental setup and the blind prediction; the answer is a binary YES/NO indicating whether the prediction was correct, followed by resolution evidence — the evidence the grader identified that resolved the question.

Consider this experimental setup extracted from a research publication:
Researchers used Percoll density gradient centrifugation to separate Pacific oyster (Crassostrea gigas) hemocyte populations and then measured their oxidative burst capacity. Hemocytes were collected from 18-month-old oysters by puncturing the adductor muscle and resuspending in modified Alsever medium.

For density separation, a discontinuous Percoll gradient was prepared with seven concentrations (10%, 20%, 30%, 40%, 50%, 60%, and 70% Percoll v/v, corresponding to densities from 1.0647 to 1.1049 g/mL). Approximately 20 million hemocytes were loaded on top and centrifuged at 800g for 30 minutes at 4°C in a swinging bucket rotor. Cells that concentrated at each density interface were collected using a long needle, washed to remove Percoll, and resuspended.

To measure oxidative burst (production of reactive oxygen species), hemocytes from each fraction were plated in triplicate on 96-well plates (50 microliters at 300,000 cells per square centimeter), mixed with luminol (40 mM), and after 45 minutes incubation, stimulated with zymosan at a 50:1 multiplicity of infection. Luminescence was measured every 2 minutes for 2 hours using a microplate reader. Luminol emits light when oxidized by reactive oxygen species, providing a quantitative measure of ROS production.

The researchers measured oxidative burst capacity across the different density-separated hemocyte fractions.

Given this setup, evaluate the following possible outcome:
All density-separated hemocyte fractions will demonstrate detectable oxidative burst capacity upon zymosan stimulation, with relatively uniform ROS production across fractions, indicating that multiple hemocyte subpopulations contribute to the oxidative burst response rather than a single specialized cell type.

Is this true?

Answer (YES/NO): NO